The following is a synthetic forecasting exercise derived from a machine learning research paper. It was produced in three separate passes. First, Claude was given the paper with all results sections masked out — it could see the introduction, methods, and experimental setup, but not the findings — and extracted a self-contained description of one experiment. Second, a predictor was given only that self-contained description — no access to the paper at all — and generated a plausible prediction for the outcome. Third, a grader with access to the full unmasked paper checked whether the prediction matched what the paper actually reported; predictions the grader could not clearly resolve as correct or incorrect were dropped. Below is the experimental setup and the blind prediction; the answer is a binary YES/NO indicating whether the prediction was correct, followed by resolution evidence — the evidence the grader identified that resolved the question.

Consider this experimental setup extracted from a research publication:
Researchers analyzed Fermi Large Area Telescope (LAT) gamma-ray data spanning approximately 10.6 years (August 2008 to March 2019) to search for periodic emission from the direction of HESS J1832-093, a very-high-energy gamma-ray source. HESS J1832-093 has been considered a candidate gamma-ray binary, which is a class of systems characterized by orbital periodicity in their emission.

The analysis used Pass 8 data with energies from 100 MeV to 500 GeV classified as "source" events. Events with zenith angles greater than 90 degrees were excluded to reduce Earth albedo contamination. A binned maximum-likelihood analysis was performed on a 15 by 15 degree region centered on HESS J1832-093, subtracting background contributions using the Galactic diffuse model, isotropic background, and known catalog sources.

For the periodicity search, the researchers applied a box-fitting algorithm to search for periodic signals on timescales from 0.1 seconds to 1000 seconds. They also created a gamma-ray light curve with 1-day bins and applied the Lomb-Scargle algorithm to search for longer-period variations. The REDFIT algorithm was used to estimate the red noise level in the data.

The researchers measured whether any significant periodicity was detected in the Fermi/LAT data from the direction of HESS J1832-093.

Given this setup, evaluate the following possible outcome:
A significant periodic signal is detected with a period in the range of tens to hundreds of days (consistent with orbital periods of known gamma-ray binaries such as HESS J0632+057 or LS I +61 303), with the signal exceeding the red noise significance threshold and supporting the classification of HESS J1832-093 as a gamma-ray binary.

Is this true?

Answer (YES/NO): NO